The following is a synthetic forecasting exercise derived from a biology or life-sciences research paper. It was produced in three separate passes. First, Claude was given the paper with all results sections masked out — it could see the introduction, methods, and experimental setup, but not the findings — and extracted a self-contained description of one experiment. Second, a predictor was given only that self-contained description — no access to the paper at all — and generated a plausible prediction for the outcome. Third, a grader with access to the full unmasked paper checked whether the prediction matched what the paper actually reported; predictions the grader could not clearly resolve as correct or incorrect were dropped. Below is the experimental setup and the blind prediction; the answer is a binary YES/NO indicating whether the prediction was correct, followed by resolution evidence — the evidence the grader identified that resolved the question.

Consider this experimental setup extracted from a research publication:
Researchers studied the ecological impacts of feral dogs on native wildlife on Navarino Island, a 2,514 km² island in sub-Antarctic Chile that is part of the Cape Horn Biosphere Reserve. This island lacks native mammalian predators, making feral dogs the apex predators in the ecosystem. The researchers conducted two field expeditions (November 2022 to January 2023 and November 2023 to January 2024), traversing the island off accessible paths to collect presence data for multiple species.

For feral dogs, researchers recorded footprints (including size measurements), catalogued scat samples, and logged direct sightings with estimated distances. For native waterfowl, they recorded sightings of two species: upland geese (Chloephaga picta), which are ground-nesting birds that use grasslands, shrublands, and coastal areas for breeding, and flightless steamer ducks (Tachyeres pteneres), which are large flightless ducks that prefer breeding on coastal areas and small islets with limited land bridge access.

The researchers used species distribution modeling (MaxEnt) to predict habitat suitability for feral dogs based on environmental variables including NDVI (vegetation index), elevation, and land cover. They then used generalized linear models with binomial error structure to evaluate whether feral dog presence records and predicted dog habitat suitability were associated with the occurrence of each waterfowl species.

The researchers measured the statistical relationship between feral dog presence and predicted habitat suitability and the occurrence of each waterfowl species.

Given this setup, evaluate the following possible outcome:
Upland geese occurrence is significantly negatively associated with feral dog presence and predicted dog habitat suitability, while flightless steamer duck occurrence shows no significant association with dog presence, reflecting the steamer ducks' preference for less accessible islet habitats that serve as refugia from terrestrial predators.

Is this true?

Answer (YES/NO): YES